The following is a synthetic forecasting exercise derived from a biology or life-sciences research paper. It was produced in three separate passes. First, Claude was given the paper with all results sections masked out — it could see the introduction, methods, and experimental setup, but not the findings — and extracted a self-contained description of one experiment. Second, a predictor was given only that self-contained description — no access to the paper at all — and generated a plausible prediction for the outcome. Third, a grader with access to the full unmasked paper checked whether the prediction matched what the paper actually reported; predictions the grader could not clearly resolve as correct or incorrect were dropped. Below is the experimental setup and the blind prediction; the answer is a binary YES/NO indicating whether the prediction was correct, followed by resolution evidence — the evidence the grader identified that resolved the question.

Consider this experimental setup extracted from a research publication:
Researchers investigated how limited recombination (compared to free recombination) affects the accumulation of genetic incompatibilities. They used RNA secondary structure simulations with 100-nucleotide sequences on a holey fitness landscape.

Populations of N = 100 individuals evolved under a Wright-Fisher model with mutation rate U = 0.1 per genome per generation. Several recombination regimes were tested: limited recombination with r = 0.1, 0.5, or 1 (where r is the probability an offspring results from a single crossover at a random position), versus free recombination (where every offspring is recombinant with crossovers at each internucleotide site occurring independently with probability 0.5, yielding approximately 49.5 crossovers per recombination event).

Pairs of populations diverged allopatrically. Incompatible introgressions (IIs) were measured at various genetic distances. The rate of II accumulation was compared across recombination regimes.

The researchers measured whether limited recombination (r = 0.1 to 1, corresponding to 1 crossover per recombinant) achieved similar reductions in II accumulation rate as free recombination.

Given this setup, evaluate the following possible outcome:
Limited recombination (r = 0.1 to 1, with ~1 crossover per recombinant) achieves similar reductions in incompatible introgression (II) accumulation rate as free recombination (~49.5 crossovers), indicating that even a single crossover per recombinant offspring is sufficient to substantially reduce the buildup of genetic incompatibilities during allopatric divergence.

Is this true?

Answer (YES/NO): NO